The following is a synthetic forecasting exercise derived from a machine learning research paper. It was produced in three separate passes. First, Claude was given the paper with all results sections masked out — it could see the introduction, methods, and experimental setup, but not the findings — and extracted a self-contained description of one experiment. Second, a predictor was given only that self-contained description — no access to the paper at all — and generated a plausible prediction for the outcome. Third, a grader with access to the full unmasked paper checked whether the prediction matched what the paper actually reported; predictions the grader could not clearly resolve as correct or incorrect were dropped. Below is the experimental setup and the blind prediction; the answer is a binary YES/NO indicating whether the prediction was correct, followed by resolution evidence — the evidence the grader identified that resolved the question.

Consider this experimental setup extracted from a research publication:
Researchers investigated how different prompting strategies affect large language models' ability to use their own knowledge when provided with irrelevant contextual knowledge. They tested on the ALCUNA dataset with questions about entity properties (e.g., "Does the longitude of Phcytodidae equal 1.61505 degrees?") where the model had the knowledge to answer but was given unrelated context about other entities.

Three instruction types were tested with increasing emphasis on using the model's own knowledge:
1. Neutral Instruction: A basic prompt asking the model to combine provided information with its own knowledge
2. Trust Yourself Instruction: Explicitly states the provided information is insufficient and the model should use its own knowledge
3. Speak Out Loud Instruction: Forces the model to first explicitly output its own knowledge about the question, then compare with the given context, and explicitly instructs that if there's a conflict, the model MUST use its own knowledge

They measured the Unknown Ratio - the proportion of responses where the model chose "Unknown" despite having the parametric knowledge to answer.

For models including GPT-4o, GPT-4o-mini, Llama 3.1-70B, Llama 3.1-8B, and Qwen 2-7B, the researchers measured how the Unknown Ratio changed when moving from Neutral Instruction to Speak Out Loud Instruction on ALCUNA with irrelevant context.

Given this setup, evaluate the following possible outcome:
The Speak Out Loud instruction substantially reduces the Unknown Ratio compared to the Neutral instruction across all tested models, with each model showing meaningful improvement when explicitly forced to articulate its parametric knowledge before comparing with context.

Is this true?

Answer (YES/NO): YES